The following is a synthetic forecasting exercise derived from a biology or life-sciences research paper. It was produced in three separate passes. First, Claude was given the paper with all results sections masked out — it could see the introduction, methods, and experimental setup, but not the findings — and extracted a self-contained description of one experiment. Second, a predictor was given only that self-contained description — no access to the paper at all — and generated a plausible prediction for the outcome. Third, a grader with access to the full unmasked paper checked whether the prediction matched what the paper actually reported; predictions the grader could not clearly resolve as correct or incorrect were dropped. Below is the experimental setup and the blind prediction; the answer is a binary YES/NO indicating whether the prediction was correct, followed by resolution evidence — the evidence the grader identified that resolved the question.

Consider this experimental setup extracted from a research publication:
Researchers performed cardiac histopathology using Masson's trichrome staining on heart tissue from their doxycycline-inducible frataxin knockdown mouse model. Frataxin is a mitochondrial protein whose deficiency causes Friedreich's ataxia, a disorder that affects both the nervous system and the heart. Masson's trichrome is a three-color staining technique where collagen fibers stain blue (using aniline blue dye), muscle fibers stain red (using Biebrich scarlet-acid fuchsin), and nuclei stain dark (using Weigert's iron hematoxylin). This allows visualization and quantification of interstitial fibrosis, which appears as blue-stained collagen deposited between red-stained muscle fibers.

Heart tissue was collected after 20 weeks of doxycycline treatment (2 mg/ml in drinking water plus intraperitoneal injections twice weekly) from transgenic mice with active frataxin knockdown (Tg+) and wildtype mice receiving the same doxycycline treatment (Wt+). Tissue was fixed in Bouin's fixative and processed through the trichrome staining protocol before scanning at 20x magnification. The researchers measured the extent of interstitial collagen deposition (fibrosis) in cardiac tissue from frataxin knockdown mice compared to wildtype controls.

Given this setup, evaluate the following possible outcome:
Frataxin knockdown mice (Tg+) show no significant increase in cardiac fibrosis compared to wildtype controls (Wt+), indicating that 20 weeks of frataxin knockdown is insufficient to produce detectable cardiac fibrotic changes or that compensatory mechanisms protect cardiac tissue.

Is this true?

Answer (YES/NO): NO